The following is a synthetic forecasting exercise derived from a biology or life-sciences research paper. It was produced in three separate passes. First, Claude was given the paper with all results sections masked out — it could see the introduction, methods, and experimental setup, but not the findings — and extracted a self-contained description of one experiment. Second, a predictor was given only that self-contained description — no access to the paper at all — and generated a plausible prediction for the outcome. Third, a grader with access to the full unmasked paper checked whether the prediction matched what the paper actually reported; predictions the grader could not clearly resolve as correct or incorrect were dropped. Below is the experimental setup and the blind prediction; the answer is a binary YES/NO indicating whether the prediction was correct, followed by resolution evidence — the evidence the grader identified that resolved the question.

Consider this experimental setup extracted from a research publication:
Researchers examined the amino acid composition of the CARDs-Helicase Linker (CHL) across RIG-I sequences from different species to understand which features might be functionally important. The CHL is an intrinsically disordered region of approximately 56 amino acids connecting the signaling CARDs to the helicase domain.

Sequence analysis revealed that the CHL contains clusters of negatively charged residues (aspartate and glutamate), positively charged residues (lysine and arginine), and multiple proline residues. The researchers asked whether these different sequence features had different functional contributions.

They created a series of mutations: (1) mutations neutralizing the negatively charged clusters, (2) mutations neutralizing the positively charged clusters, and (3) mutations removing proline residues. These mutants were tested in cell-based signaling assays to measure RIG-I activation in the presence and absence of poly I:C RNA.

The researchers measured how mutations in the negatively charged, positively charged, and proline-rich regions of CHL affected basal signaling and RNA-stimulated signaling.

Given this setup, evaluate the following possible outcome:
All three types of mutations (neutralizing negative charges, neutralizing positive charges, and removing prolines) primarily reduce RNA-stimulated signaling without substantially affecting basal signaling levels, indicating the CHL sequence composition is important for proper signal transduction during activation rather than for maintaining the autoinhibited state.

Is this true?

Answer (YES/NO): NO